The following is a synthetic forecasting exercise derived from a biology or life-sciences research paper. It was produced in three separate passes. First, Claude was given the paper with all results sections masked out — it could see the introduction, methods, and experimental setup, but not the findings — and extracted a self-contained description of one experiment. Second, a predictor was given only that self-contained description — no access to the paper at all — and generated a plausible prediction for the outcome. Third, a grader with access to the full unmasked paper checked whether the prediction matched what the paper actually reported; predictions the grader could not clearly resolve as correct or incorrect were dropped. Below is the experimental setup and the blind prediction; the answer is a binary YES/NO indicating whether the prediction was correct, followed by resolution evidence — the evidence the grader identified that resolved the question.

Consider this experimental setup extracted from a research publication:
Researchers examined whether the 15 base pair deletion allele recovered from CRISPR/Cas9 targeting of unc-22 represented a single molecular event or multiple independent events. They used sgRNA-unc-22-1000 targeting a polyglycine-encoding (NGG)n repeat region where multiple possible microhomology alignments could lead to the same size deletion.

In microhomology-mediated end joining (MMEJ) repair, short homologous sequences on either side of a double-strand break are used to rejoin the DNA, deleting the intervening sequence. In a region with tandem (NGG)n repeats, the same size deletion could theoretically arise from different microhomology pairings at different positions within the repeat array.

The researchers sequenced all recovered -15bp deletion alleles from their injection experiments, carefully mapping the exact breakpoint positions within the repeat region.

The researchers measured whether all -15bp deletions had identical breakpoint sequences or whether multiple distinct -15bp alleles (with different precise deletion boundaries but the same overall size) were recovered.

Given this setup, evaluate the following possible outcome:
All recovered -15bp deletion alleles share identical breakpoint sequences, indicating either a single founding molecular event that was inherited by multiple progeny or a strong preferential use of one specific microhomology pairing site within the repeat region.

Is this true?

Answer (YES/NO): NO